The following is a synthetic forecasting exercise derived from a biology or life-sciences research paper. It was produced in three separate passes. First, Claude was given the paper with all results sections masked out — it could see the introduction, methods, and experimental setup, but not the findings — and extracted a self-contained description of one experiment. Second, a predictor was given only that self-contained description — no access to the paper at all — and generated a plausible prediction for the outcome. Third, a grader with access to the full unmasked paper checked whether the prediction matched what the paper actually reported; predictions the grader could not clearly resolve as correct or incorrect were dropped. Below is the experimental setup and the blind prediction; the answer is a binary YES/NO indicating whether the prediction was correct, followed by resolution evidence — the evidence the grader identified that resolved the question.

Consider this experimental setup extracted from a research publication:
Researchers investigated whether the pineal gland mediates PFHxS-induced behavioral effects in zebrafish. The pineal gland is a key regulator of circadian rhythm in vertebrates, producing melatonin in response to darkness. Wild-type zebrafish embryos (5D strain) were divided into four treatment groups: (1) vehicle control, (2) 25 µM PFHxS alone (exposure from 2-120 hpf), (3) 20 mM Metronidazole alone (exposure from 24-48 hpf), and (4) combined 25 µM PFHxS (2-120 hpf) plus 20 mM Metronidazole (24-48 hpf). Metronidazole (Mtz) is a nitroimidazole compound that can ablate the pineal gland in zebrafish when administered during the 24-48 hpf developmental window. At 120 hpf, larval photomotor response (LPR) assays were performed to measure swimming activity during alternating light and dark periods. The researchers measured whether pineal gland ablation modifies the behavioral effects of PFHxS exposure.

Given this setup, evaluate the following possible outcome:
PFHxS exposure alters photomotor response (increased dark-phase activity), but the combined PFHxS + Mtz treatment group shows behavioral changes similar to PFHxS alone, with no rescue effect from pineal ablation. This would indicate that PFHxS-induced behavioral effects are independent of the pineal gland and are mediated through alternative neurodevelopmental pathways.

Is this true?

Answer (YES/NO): NO